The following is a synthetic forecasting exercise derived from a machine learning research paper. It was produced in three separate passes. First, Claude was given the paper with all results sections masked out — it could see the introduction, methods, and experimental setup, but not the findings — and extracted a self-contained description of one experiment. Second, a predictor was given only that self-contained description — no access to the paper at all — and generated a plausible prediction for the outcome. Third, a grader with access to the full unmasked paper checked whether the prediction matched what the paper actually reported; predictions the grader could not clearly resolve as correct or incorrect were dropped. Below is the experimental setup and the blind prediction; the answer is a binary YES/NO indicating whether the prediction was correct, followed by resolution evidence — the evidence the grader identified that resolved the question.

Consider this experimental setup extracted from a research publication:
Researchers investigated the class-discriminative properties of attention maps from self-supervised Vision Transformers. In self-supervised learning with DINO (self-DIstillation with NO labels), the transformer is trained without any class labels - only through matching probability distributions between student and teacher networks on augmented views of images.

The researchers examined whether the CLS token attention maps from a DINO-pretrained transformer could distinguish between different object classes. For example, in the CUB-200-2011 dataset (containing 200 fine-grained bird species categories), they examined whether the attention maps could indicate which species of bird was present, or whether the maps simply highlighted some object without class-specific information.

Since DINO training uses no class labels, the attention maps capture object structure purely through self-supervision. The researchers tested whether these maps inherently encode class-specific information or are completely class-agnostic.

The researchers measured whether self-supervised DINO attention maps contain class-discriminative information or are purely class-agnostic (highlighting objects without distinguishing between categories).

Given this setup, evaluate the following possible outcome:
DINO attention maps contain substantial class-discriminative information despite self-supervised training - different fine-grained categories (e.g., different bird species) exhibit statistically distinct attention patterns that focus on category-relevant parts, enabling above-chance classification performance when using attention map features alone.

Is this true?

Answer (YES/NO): NO